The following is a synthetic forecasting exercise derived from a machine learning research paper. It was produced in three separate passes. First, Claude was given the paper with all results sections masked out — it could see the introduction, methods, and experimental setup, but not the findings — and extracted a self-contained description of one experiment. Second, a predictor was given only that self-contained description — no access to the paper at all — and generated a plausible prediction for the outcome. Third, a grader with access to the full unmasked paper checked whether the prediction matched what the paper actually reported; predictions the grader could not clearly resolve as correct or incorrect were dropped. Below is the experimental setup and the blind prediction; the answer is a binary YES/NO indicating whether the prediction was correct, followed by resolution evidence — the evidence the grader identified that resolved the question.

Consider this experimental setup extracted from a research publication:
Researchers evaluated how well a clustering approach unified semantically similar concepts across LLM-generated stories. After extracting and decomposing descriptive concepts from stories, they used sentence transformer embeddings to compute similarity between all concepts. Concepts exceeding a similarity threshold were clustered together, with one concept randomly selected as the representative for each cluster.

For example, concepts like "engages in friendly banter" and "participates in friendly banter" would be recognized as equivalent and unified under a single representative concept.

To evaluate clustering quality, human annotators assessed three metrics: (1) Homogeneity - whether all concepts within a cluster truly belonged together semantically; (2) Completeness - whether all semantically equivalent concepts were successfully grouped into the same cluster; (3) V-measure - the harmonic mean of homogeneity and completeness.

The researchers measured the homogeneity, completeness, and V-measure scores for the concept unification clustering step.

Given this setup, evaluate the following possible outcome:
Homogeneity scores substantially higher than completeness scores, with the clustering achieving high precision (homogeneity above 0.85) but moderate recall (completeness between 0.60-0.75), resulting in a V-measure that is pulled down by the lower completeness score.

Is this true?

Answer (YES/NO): NO